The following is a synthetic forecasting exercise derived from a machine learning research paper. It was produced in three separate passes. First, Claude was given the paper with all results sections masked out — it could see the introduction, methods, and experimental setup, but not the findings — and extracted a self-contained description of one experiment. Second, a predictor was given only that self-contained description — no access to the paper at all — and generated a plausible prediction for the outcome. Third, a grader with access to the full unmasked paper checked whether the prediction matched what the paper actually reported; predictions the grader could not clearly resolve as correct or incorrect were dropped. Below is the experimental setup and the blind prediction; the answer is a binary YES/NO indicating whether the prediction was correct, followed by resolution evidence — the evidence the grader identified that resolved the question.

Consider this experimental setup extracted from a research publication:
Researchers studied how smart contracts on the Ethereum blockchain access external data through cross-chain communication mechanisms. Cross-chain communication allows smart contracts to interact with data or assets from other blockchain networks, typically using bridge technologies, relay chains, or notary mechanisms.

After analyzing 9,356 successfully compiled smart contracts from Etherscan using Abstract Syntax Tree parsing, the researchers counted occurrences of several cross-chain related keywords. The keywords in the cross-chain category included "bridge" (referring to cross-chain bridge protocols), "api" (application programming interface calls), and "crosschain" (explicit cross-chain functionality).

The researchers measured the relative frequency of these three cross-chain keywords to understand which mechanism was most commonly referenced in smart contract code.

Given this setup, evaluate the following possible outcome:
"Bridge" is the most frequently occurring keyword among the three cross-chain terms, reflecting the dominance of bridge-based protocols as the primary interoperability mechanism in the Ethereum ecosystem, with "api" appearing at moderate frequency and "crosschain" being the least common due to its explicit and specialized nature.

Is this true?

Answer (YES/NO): YES